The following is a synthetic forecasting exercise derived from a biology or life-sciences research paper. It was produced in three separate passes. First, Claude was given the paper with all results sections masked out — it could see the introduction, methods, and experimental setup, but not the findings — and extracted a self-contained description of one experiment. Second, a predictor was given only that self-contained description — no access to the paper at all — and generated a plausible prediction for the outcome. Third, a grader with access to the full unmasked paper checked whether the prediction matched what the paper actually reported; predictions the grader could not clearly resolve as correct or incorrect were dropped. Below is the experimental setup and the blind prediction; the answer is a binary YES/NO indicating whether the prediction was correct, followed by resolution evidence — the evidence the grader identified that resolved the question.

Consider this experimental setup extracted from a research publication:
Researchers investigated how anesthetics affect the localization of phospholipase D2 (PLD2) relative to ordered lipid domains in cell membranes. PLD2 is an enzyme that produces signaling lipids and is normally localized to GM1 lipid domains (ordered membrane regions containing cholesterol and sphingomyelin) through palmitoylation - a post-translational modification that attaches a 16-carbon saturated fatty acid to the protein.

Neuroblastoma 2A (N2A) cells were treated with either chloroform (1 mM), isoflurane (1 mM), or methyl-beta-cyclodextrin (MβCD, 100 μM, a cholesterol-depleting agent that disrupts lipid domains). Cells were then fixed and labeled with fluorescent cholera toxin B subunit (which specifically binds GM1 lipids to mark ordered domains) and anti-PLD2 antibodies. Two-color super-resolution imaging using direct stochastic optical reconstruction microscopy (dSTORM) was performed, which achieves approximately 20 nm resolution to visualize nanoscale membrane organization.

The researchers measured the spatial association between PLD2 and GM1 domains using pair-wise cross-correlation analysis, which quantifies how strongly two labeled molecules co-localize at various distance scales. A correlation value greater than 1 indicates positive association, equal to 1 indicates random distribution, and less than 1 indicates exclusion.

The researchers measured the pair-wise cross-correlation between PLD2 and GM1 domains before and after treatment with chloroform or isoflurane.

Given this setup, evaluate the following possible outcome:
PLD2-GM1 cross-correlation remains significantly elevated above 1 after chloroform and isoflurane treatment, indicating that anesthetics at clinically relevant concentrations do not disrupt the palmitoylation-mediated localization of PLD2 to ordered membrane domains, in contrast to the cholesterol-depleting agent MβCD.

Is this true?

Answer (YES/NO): NO